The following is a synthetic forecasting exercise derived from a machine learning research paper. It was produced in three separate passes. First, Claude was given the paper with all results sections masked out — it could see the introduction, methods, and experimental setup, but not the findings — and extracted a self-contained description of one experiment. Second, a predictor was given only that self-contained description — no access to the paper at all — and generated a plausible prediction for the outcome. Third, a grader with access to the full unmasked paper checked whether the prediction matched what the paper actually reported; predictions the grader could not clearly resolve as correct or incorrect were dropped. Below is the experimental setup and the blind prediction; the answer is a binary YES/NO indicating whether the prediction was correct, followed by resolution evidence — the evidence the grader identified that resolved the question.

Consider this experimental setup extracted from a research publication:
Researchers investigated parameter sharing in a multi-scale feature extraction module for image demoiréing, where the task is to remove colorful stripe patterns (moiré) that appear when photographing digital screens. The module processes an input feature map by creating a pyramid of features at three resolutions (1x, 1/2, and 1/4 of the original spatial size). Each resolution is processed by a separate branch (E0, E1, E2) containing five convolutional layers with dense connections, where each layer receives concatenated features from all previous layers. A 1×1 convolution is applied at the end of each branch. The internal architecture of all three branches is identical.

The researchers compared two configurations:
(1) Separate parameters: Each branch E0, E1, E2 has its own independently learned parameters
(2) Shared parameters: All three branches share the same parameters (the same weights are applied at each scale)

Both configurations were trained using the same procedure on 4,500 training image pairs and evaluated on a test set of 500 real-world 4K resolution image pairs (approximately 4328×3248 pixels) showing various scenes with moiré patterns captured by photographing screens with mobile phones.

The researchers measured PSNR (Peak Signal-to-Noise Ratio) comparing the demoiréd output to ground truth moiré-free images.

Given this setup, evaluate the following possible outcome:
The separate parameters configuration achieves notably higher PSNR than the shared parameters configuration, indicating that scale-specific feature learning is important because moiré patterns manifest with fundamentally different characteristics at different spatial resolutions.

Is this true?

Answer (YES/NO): NO